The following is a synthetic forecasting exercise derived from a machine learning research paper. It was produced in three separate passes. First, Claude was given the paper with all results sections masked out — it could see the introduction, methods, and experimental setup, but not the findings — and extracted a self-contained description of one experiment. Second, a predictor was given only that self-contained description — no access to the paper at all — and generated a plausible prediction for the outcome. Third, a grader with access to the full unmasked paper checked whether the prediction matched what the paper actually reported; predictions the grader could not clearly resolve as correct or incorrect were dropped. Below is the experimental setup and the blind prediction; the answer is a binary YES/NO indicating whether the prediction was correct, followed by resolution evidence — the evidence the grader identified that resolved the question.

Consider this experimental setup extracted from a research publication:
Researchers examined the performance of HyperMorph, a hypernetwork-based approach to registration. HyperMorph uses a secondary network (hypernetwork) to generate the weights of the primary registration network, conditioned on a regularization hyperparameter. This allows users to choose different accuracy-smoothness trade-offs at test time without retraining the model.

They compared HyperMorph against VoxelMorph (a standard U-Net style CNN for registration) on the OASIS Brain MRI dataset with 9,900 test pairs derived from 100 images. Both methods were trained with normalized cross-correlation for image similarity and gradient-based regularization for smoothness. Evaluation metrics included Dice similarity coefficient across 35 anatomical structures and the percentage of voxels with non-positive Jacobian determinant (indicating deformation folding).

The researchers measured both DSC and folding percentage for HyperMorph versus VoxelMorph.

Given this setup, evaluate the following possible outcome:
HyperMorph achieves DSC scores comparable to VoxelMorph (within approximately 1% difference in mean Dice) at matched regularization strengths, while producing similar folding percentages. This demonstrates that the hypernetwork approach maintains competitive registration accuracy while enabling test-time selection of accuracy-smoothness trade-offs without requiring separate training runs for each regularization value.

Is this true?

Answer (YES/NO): NO